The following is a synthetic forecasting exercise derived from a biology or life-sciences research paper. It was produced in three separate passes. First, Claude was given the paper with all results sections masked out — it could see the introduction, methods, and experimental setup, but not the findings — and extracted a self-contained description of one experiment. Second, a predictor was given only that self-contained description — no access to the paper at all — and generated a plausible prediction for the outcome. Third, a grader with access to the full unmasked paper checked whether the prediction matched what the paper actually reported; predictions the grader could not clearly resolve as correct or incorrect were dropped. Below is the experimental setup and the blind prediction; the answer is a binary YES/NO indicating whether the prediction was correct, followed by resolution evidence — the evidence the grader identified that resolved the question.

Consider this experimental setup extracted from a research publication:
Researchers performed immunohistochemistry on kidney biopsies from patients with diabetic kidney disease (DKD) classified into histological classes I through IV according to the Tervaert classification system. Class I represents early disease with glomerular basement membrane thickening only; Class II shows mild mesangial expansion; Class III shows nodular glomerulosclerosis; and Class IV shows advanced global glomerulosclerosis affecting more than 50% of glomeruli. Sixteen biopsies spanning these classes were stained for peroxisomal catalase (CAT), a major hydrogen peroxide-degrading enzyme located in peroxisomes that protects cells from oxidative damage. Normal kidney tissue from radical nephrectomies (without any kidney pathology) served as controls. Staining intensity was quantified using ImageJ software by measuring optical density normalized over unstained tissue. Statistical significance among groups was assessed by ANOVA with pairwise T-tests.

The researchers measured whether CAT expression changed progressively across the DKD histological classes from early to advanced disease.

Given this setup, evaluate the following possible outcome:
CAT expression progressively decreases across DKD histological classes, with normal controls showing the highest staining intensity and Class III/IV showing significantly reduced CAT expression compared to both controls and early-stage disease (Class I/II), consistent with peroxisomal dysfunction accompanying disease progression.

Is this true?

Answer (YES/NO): YES